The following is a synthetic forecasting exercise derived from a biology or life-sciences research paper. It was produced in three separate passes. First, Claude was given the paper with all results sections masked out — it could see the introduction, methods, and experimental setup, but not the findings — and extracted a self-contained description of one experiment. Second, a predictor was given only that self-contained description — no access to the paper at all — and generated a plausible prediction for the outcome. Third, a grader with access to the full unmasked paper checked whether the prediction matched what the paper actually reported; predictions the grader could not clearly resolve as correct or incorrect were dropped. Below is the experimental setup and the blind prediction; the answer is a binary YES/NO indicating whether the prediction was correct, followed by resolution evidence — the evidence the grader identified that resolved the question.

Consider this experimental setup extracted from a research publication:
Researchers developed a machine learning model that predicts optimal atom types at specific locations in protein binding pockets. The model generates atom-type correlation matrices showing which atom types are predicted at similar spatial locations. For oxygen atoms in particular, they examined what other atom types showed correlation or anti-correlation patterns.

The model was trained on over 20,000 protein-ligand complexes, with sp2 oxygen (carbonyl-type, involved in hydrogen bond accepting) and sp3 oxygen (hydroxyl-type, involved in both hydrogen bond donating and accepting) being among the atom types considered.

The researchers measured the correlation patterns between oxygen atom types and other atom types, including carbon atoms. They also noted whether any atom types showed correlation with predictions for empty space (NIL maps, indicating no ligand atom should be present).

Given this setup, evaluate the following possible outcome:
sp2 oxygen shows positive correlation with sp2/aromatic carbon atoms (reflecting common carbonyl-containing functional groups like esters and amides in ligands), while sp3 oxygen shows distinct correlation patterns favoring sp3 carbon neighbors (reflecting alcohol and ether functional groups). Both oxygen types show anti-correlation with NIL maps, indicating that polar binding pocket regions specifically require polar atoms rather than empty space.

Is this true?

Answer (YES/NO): NO